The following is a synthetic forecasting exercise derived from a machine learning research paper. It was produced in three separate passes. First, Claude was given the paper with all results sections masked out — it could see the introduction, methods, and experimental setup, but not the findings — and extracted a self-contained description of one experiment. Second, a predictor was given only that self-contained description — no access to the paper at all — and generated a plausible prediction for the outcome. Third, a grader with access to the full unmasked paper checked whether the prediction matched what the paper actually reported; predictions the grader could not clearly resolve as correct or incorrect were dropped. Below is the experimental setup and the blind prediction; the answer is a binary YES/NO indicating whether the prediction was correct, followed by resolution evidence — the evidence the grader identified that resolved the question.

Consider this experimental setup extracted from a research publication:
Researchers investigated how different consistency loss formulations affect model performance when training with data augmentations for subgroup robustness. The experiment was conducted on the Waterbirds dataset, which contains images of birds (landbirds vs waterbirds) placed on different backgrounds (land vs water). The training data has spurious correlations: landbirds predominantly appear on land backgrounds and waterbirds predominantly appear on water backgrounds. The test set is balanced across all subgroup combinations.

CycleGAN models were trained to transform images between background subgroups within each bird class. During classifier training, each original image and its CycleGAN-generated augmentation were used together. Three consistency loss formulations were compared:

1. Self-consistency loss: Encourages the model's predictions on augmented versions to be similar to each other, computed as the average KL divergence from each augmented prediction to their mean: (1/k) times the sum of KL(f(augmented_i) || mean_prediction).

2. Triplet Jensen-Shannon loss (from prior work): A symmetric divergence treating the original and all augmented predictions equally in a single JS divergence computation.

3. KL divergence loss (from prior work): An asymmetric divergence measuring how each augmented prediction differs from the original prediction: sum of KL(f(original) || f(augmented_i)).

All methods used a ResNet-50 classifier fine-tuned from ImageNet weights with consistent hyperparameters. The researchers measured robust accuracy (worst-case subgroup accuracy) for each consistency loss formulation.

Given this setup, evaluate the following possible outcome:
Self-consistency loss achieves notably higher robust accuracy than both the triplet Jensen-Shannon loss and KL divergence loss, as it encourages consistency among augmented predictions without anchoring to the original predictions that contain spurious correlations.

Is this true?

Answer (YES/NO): YES